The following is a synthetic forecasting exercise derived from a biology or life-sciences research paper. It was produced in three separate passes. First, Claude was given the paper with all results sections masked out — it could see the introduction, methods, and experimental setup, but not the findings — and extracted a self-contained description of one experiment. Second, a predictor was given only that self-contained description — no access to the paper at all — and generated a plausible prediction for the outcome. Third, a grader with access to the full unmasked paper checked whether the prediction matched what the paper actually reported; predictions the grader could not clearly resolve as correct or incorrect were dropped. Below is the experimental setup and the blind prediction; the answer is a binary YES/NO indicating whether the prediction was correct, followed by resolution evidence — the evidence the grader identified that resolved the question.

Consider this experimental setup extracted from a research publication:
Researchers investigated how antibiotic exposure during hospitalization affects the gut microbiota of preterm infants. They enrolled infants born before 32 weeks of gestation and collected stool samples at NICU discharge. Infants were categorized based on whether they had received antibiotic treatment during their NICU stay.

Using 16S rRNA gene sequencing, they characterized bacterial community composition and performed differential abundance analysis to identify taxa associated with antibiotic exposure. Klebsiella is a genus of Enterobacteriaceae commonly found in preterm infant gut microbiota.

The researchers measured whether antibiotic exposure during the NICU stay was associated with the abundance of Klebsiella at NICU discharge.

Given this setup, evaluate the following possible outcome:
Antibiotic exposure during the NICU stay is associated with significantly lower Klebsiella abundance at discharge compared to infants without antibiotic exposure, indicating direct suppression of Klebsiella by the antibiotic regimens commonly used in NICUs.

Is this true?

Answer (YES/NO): NO